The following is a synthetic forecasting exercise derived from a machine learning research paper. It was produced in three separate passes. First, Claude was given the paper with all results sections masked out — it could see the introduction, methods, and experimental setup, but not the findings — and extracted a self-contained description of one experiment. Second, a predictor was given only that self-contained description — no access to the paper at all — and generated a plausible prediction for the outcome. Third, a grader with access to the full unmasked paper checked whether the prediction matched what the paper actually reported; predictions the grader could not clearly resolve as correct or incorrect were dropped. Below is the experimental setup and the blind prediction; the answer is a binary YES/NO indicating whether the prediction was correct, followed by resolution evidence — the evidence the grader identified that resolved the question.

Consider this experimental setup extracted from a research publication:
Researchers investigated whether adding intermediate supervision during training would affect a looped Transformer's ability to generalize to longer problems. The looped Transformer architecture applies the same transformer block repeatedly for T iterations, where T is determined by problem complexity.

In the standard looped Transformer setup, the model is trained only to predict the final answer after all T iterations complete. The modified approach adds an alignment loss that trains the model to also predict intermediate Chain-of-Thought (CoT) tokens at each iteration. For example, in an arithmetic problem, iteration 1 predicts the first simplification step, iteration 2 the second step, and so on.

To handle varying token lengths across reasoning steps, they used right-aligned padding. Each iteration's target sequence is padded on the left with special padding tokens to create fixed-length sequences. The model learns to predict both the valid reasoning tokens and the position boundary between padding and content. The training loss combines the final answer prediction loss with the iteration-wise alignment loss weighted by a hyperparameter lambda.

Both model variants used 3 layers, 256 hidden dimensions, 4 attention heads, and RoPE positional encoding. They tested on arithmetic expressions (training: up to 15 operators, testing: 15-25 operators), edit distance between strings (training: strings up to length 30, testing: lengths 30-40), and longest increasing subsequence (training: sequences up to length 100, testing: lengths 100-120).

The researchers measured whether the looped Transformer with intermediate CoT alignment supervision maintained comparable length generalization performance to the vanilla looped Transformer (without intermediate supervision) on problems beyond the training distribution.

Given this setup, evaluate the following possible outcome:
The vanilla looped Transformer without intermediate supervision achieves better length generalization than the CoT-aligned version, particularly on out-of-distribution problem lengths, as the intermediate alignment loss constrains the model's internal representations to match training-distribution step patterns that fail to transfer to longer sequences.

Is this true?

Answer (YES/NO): NO